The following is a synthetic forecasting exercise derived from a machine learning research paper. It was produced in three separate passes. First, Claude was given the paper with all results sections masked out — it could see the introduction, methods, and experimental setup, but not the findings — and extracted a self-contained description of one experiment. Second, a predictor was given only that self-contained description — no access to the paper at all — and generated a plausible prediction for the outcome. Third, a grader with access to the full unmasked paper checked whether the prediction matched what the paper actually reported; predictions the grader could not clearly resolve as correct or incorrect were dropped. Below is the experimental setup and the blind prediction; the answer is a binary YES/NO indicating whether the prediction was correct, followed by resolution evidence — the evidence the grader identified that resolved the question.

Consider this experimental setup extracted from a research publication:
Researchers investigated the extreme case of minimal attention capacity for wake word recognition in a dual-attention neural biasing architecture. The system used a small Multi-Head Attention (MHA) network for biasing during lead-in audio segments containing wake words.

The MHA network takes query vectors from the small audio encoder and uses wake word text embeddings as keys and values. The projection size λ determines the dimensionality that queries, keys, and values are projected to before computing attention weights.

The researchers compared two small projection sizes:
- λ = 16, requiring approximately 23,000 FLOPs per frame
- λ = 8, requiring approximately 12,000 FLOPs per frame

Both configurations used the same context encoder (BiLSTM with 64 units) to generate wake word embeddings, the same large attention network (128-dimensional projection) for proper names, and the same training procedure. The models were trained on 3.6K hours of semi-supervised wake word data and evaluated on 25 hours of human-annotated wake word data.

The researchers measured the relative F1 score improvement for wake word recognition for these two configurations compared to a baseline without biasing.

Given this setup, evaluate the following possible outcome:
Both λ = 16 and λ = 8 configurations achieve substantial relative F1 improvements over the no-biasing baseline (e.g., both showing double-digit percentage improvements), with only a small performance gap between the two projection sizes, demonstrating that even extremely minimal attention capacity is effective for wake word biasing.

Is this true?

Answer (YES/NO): NO